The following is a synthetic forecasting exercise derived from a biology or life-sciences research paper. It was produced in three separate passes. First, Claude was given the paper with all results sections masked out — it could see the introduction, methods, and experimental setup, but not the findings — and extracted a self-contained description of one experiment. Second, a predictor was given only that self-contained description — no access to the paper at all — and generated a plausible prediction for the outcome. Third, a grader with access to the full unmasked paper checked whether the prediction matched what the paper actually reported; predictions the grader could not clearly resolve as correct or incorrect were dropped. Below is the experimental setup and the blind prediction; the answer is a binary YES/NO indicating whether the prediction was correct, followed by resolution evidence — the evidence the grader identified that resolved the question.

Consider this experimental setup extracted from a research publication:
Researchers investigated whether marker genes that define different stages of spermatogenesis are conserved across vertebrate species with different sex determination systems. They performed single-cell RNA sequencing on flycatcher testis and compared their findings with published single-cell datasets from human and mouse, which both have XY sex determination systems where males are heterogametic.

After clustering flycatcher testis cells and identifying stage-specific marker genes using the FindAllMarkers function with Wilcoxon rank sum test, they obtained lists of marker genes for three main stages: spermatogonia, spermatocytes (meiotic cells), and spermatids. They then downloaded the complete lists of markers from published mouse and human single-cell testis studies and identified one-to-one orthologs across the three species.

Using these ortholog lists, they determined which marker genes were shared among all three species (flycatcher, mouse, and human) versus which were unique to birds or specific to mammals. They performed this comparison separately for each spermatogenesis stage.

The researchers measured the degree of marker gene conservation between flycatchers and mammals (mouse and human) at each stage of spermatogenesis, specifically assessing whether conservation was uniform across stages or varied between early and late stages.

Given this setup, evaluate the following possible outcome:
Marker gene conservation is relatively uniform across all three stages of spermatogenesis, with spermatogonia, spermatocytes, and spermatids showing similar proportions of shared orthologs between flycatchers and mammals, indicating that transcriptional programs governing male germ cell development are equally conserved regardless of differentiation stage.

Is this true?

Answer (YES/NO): NO